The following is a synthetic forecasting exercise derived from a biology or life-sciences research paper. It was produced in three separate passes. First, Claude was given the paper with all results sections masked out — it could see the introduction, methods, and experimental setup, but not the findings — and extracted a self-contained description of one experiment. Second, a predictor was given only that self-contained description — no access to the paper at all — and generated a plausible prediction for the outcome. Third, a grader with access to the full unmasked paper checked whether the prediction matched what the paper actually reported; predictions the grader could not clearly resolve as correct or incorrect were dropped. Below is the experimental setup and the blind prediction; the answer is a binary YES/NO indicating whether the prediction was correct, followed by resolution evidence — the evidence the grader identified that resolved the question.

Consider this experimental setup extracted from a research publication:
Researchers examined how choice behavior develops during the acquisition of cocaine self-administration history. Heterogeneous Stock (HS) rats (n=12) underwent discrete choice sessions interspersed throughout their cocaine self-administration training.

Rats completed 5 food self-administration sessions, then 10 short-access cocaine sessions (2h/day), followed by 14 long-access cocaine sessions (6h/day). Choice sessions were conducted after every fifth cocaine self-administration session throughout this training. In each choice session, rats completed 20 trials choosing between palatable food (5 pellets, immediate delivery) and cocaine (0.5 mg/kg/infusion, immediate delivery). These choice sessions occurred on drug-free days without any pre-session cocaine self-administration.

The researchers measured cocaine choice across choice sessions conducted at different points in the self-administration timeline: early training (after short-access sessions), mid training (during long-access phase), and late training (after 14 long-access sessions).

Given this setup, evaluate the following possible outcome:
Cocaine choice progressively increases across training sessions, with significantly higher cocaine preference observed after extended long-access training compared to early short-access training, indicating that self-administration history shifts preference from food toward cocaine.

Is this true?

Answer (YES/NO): NO